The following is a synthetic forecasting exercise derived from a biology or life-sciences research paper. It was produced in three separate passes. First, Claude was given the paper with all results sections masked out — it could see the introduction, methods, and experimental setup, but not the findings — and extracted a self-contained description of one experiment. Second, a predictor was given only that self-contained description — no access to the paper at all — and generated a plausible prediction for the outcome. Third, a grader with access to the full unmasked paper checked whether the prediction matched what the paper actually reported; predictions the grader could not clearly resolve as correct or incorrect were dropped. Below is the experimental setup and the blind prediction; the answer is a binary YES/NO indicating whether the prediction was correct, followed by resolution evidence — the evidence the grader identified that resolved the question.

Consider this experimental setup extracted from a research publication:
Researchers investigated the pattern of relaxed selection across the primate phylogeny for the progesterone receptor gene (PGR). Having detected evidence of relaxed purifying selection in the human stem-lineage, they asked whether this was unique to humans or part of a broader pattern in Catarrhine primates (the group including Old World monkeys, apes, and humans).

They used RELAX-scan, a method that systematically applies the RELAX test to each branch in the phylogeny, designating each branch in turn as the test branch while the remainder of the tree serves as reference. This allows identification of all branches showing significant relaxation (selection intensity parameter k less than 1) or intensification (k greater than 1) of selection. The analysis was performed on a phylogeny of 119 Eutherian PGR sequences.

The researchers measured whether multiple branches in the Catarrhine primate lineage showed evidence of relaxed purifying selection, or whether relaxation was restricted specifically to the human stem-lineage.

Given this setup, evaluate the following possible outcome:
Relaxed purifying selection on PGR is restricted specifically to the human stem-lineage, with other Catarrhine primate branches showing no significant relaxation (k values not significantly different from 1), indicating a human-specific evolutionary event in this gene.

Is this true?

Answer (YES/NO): NO